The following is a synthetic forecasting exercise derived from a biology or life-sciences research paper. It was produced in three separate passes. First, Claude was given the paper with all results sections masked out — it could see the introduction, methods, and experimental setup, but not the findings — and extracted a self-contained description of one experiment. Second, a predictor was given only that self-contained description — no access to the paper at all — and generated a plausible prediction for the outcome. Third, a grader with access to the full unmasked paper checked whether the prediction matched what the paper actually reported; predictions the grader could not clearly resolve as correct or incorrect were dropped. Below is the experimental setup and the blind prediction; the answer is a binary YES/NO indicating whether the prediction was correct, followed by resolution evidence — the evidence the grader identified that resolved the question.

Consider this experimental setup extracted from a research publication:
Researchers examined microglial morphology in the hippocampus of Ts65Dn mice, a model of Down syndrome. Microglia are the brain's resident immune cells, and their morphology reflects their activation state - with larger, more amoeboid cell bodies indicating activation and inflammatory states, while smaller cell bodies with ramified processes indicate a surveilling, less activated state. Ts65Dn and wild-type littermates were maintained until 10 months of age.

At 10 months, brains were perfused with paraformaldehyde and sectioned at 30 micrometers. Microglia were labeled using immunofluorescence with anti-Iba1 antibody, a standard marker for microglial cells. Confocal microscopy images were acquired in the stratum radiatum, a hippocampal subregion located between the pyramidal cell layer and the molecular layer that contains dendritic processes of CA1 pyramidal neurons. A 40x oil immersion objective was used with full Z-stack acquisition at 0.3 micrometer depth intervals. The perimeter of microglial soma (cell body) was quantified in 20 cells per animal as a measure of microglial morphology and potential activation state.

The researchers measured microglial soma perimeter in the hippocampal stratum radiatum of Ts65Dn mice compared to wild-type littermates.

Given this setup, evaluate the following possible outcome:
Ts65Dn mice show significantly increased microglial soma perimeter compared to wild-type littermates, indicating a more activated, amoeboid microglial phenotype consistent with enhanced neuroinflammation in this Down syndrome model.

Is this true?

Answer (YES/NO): YES